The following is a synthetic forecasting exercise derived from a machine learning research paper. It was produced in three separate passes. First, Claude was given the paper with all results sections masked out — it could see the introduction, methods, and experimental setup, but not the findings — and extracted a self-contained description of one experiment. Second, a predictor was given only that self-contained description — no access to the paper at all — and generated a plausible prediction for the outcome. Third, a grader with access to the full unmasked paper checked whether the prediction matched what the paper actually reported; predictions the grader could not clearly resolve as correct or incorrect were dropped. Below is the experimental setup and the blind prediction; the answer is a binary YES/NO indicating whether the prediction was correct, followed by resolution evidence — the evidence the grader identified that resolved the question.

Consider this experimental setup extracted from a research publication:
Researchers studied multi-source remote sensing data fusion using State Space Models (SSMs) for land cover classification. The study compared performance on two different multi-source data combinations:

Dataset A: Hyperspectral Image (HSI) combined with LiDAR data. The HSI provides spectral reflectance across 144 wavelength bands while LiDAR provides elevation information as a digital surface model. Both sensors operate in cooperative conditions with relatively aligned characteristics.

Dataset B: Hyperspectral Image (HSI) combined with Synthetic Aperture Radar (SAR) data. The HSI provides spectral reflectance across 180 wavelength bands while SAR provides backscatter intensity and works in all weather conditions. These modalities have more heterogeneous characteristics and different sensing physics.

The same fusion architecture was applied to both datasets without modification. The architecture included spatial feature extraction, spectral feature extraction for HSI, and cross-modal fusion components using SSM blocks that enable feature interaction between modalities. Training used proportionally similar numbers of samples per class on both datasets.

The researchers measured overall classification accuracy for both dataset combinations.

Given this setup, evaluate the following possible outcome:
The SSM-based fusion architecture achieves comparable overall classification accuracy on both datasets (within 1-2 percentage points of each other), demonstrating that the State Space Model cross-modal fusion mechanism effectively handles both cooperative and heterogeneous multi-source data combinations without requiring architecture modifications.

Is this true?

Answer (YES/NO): YES